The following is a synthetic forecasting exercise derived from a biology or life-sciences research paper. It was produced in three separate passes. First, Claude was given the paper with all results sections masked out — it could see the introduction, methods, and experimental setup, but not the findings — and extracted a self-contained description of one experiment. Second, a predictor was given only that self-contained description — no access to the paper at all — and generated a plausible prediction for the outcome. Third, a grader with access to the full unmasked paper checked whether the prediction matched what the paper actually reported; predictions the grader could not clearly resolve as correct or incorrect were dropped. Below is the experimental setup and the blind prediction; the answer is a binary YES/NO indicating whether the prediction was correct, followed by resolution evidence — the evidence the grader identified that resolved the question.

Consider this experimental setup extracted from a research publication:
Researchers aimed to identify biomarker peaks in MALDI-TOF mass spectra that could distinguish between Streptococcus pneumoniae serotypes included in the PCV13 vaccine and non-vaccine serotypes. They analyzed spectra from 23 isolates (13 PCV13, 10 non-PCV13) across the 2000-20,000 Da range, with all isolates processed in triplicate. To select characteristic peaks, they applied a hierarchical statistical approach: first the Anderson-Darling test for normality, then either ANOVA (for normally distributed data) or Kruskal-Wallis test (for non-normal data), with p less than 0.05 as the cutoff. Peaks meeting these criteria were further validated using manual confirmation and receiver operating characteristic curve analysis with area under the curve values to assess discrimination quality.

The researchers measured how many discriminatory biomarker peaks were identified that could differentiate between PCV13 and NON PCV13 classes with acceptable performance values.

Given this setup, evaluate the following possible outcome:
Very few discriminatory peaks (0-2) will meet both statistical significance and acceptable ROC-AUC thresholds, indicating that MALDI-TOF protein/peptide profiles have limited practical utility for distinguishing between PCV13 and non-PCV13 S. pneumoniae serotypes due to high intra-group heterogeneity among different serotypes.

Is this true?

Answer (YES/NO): NO